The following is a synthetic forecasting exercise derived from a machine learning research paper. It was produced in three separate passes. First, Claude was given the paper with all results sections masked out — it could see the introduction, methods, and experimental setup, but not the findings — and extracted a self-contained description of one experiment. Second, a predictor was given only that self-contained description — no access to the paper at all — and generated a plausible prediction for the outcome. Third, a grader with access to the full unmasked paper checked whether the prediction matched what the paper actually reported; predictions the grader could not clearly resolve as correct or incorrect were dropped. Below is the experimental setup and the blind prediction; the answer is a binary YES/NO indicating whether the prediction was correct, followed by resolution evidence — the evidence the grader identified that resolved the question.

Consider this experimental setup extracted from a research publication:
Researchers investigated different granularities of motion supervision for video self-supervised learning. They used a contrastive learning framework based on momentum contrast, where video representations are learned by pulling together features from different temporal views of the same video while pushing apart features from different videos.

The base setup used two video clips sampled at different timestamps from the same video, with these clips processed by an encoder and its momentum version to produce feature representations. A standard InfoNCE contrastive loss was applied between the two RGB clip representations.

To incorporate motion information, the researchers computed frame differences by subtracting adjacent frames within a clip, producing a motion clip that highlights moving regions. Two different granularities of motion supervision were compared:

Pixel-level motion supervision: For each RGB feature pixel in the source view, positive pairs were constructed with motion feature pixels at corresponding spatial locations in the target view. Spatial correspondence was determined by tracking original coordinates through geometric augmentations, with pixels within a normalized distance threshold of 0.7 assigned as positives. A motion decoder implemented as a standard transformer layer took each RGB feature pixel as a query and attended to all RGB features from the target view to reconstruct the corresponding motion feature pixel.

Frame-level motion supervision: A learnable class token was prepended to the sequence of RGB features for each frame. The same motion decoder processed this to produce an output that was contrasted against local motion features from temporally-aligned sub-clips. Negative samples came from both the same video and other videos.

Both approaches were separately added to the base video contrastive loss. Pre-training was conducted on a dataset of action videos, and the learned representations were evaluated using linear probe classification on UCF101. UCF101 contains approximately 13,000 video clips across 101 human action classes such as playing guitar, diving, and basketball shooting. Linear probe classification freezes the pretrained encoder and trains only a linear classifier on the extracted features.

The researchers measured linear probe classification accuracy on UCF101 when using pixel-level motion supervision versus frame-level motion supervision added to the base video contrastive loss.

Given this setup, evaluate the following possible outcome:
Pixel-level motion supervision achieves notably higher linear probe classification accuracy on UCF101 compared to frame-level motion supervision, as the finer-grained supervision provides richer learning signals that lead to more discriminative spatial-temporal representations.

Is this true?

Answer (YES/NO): YES